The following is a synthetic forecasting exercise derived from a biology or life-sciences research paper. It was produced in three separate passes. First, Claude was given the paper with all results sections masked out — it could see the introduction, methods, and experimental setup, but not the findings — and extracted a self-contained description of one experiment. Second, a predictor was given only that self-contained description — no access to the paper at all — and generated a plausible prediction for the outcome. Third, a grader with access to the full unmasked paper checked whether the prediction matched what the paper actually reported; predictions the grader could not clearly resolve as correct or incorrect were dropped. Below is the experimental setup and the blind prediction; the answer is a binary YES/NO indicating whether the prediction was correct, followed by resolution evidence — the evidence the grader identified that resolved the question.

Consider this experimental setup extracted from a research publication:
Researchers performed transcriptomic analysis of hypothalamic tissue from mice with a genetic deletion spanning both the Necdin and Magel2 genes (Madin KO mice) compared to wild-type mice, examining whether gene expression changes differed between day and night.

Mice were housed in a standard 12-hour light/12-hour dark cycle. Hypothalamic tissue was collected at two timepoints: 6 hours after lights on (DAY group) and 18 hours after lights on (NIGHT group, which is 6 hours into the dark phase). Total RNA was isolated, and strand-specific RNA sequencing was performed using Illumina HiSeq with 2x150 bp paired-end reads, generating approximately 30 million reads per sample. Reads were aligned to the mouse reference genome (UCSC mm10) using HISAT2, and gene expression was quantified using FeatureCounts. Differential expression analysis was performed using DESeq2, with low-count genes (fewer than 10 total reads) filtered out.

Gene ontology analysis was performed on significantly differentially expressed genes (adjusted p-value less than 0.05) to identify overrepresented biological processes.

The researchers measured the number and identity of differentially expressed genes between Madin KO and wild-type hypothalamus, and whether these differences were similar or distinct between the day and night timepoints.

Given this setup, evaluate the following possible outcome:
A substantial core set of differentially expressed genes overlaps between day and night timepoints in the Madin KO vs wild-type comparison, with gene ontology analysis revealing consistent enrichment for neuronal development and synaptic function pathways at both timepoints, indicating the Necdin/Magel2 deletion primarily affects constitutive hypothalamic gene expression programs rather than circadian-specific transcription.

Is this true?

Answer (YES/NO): NO